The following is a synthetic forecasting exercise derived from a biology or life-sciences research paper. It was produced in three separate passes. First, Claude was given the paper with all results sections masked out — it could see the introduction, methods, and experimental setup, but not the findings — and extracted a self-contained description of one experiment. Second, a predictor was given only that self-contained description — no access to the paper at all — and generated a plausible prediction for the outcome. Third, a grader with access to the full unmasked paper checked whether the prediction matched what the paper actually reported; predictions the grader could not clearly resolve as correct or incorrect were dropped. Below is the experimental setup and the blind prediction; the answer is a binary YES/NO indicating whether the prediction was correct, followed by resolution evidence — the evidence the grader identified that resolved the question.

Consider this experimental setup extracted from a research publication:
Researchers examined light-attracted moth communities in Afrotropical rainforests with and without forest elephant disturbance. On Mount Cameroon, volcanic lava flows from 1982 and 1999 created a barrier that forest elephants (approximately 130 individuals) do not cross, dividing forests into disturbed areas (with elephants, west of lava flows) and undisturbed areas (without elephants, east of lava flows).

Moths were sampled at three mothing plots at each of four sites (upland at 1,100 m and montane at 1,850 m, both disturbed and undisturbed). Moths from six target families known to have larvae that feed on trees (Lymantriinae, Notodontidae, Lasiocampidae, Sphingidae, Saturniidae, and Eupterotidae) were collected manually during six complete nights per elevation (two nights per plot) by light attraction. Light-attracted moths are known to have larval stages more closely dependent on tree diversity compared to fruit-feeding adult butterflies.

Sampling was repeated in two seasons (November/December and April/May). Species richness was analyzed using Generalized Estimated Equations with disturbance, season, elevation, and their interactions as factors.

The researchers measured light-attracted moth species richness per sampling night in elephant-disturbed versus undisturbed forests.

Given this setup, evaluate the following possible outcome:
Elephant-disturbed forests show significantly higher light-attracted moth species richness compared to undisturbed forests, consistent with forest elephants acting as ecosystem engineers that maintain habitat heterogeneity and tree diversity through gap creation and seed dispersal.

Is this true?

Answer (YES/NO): NO